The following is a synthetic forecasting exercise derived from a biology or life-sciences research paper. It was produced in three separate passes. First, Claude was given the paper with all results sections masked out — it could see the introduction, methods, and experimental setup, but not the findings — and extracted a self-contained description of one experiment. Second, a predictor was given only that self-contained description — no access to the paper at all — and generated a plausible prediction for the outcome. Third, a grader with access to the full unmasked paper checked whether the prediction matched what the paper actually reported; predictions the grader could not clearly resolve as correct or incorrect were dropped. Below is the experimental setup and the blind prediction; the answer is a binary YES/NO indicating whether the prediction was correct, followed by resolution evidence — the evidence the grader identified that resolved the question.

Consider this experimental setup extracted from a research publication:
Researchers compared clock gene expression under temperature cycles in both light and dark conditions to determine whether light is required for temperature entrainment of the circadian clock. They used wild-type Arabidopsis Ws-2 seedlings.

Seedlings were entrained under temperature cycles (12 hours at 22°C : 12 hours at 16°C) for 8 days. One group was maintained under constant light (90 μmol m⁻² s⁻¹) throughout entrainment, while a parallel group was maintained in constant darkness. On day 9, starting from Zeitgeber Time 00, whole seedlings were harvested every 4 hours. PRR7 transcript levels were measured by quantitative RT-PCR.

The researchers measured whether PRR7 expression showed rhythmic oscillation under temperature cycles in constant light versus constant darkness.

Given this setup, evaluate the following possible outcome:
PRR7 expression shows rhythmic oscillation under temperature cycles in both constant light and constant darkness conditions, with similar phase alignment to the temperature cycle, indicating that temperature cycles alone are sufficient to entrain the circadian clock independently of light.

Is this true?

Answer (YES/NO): YES